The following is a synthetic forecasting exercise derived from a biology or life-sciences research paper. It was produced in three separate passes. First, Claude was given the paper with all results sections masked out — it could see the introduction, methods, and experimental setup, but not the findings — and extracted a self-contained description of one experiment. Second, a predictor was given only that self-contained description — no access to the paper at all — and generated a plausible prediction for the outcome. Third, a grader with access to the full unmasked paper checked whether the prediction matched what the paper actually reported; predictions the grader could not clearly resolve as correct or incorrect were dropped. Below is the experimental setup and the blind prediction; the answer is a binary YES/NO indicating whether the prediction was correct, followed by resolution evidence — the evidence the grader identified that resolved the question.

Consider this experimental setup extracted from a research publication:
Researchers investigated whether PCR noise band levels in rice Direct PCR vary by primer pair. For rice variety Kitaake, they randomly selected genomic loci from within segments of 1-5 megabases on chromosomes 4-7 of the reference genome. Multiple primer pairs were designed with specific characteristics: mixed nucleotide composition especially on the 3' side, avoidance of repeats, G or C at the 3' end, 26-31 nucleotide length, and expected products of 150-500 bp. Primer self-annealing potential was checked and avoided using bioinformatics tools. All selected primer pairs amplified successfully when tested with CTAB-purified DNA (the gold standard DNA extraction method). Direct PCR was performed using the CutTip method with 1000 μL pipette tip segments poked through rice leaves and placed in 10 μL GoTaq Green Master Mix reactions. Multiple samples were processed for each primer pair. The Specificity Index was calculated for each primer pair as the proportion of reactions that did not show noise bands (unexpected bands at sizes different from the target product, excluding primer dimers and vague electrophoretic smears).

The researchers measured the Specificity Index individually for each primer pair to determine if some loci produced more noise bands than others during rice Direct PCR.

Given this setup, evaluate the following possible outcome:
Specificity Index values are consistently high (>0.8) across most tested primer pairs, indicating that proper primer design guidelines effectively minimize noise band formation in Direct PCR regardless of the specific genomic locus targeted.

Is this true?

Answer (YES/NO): YES